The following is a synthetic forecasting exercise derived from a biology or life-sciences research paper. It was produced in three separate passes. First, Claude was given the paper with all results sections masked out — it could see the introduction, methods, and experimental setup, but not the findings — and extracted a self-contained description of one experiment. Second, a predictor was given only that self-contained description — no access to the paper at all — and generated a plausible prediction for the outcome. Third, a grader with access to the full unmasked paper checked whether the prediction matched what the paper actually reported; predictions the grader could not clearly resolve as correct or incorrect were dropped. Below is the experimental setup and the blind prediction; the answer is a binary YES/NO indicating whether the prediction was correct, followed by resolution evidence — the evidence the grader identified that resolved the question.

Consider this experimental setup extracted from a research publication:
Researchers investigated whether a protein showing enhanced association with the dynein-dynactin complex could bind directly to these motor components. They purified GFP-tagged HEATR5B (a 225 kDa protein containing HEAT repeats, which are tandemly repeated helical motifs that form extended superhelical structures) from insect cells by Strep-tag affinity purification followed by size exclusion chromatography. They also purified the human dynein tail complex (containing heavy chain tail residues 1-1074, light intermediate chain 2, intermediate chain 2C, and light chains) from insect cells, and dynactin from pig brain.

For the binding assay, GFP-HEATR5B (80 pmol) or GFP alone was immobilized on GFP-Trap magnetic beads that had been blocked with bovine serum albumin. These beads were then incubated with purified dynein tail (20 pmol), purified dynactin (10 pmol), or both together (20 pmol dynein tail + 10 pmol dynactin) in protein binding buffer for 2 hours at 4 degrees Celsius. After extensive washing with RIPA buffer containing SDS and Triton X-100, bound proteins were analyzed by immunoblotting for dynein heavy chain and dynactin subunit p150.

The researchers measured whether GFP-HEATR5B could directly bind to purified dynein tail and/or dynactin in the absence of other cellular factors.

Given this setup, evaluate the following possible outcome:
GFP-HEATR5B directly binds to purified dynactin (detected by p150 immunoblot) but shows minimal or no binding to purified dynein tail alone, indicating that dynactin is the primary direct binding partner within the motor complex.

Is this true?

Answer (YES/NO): NO